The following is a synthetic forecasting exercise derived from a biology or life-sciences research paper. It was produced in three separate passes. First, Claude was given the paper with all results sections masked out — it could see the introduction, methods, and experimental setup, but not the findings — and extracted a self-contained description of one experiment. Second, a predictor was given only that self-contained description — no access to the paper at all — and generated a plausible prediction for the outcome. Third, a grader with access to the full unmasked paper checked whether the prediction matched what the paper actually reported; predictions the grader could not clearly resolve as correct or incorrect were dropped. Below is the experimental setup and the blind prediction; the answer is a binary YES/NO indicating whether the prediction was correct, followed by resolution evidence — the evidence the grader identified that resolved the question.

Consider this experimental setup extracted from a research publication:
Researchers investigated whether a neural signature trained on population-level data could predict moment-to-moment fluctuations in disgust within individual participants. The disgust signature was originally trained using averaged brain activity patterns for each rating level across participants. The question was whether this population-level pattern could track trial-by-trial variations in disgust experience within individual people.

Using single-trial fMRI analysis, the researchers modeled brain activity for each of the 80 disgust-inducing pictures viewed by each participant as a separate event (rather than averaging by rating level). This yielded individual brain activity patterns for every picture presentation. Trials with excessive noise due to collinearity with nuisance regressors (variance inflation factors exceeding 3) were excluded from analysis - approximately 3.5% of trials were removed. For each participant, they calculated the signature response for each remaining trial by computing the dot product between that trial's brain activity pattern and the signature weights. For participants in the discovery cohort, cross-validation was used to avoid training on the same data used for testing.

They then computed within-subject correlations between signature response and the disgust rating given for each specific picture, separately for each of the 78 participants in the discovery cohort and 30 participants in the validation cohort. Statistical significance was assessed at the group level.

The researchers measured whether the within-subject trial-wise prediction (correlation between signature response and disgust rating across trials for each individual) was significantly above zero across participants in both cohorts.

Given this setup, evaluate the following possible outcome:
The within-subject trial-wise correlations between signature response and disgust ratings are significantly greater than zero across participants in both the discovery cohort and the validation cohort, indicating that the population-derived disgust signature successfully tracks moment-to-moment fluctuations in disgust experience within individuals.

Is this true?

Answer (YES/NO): YES